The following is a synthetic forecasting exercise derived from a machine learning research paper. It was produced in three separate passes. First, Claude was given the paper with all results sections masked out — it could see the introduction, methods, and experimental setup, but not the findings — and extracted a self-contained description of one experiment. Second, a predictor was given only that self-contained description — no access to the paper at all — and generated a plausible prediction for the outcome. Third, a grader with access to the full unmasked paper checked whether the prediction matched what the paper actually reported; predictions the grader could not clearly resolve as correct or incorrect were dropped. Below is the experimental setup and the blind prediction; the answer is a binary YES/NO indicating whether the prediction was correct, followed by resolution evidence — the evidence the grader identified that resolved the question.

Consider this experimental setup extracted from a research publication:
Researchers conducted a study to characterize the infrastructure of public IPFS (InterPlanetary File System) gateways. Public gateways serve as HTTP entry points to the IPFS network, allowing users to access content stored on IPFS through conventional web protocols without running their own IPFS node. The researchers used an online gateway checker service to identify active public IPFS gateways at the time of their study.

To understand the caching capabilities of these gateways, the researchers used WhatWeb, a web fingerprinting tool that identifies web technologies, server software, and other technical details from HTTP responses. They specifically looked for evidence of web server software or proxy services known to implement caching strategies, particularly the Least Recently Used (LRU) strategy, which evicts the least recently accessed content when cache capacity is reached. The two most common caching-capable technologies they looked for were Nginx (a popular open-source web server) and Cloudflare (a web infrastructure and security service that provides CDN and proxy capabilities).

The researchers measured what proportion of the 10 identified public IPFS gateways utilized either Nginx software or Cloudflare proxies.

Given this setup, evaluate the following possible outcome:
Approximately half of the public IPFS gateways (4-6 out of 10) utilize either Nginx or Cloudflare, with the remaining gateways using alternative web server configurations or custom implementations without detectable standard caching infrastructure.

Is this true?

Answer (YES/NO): NO